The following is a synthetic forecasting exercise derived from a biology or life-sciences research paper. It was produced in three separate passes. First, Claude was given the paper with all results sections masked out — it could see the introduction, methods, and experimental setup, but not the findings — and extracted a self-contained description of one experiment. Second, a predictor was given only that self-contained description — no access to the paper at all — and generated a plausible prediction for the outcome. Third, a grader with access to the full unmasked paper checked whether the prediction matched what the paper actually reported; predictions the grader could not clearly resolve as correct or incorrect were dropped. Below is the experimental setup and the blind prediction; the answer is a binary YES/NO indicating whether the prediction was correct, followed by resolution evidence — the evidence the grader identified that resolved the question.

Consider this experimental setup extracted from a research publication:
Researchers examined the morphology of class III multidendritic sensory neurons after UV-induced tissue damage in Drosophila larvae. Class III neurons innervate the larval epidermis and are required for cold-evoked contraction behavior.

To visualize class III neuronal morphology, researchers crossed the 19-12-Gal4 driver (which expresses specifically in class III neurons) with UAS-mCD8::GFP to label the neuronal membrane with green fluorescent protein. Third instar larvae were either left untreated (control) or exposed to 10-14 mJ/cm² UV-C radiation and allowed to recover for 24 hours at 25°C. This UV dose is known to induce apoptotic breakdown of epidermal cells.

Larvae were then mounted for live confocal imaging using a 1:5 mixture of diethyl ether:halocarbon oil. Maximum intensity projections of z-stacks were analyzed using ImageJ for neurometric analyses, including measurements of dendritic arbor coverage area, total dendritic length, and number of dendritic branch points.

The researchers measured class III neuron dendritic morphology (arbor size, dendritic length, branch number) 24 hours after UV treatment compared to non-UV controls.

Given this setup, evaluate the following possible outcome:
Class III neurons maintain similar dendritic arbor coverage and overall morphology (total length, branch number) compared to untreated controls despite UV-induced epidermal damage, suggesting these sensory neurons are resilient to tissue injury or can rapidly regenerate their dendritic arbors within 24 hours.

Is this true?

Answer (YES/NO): YES